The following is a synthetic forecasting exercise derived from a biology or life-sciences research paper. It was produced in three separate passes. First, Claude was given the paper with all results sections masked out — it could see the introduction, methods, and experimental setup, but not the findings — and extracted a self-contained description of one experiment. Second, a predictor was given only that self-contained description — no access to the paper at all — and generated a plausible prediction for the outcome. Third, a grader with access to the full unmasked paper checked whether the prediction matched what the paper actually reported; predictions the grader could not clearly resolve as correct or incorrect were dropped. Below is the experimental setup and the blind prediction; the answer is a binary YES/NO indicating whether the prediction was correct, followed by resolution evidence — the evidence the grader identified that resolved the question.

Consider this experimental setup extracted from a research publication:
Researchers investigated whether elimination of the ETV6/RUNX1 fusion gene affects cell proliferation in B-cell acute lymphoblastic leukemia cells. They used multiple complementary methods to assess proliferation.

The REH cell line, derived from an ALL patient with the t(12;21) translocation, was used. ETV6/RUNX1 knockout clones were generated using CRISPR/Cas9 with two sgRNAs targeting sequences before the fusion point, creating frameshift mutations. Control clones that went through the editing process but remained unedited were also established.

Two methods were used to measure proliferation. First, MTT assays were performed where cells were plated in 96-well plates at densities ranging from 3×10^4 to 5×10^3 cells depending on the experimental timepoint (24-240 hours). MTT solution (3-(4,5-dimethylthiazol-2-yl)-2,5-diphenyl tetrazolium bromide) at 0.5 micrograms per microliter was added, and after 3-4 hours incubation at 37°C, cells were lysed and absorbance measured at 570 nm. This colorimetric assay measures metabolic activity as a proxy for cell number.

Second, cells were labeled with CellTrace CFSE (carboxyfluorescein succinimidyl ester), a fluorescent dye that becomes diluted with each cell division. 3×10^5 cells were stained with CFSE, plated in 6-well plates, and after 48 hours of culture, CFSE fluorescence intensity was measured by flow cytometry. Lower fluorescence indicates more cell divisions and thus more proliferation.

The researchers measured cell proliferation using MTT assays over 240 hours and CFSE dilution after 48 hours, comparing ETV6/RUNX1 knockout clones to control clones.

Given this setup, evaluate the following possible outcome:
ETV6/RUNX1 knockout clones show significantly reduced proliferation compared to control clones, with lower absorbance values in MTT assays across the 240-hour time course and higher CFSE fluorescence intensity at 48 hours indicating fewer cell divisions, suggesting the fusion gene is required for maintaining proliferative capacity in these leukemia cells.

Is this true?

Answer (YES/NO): NO